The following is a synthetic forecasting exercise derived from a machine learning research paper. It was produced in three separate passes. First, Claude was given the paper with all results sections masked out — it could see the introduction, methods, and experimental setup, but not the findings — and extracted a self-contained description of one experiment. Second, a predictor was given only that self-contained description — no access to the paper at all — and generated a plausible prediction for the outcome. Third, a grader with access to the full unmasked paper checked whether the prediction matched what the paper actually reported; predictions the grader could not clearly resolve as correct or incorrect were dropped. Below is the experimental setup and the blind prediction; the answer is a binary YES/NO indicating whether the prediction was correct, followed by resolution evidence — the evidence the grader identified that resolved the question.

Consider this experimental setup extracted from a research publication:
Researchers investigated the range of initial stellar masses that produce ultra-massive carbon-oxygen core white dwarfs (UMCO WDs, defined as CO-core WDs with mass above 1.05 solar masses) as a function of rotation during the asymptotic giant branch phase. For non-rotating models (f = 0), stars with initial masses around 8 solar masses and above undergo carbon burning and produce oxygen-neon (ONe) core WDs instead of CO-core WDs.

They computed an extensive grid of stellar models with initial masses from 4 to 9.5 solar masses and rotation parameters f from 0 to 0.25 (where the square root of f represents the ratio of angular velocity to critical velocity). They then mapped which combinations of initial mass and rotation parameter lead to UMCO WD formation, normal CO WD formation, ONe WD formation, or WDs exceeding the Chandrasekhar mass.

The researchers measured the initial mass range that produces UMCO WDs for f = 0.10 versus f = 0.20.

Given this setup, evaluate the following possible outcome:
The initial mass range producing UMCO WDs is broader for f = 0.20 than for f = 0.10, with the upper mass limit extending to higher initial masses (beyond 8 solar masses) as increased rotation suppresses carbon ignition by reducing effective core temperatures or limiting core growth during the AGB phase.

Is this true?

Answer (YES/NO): NO